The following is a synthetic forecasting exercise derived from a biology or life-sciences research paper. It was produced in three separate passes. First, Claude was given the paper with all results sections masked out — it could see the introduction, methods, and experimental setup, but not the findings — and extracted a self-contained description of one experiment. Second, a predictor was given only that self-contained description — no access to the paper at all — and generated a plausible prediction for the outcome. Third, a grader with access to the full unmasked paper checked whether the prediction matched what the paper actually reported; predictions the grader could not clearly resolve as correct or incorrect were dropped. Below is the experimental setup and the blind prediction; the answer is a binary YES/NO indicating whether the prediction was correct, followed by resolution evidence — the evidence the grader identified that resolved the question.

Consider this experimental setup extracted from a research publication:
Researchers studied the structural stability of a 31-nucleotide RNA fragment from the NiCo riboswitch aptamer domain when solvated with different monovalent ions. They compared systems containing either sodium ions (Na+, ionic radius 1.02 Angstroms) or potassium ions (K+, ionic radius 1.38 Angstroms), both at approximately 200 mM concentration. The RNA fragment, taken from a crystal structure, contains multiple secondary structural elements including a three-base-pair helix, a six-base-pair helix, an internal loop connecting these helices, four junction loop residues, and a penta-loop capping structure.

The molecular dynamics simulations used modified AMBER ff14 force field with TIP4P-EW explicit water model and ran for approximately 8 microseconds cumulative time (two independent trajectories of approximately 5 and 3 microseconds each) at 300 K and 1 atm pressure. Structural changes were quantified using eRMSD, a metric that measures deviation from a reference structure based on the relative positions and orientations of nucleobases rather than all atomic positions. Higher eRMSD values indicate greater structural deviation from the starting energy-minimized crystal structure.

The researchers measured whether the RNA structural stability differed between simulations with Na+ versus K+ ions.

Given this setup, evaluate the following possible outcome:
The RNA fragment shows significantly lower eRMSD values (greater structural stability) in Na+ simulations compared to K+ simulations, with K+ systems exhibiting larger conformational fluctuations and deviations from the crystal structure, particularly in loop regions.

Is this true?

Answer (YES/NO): NO